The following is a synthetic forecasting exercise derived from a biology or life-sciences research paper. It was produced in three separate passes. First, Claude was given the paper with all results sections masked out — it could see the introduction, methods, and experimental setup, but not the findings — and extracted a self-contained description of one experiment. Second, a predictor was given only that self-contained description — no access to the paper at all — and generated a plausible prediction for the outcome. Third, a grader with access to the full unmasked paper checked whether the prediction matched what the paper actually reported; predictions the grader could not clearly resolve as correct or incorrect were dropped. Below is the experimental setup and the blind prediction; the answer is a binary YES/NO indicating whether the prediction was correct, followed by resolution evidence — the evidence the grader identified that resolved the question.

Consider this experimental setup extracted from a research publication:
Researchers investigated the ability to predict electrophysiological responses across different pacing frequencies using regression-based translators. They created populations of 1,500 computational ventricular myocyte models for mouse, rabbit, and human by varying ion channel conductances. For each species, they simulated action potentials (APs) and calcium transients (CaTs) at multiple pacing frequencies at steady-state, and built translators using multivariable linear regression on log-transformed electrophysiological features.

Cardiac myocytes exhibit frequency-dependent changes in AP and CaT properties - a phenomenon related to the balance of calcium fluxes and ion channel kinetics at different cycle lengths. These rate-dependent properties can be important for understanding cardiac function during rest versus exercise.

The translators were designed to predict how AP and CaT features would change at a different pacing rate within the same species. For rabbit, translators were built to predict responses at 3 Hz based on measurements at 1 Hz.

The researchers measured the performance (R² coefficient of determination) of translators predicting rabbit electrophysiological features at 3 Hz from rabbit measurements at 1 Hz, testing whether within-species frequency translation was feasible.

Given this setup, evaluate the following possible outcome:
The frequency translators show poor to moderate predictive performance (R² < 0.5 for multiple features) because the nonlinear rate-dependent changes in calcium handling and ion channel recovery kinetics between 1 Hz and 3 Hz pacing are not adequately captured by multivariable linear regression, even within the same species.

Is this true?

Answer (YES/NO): NO